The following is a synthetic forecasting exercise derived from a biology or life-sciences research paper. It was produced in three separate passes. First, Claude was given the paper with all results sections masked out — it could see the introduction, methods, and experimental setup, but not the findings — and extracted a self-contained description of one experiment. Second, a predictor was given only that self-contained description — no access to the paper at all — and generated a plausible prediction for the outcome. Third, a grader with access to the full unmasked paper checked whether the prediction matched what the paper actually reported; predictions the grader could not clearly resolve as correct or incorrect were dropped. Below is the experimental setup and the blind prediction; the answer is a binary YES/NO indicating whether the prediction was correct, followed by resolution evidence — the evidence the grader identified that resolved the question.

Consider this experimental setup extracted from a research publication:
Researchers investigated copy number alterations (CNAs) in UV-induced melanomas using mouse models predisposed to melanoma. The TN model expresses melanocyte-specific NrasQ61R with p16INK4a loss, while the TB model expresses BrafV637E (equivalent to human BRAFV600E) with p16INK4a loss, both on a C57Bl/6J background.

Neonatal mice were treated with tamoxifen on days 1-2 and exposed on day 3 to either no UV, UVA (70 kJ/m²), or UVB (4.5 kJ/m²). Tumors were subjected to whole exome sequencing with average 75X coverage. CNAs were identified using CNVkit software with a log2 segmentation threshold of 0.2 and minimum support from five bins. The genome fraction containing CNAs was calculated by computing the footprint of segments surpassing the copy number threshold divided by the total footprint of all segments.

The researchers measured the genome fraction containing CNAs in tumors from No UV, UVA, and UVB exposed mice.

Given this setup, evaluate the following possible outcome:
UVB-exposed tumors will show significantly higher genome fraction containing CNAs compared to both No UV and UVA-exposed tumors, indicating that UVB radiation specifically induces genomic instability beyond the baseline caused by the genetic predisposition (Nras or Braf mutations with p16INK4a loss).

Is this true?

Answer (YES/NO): NO